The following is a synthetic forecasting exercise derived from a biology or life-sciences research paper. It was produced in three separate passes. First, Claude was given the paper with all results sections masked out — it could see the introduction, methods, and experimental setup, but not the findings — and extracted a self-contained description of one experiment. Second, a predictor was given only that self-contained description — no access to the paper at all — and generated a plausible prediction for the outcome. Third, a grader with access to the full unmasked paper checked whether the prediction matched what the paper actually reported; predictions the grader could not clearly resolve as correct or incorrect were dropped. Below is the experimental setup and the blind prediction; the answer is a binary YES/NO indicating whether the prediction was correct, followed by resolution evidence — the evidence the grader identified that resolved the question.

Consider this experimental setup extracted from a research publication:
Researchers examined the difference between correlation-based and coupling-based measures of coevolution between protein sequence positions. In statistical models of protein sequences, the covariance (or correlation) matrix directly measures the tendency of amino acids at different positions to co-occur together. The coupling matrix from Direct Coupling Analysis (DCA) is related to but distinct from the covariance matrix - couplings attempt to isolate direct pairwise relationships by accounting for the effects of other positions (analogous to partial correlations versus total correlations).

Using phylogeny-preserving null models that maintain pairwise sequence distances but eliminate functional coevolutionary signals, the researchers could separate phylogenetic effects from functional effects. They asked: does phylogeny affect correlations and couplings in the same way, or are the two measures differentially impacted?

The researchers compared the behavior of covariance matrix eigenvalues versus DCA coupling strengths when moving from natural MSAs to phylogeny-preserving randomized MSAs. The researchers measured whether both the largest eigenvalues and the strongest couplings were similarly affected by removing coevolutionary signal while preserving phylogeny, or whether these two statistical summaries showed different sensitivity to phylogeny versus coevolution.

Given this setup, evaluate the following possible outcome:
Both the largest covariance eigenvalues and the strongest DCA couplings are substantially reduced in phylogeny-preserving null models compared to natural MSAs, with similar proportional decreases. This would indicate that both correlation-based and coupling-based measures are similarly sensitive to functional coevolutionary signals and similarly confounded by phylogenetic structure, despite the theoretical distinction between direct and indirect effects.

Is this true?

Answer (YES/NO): NO